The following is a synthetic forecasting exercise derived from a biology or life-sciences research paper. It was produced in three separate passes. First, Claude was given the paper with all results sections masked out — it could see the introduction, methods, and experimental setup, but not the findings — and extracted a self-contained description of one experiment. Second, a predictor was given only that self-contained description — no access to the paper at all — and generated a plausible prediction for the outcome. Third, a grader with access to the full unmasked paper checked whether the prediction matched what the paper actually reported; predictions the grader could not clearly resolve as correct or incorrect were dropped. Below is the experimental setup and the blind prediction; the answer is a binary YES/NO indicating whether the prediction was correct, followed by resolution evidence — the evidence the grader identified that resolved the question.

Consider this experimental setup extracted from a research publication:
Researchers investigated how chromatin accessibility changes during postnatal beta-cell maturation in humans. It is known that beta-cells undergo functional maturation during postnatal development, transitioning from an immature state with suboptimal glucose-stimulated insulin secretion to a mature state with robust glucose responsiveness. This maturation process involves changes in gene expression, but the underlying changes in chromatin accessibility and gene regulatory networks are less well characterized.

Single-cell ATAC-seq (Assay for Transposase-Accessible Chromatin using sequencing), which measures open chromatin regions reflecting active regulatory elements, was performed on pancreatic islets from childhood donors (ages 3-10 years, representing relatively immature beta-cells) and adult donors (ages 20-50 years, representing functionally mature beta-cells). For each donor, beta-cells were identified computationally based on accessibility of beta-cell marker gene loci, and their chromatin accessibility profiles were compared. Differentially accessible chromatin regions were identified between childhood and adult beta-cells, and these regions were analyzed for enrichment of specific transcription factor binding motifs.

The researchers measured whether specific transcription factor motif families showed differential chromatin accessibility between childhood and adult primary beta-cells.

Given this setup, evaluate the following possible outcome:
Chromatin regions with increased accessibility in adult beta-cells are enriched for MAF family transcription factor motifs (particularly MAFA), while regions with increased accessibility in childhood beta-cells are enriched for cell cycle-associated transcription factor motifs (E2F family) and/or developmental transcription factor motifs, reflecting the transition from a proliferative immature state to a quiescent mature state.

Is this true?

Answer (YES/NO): NO